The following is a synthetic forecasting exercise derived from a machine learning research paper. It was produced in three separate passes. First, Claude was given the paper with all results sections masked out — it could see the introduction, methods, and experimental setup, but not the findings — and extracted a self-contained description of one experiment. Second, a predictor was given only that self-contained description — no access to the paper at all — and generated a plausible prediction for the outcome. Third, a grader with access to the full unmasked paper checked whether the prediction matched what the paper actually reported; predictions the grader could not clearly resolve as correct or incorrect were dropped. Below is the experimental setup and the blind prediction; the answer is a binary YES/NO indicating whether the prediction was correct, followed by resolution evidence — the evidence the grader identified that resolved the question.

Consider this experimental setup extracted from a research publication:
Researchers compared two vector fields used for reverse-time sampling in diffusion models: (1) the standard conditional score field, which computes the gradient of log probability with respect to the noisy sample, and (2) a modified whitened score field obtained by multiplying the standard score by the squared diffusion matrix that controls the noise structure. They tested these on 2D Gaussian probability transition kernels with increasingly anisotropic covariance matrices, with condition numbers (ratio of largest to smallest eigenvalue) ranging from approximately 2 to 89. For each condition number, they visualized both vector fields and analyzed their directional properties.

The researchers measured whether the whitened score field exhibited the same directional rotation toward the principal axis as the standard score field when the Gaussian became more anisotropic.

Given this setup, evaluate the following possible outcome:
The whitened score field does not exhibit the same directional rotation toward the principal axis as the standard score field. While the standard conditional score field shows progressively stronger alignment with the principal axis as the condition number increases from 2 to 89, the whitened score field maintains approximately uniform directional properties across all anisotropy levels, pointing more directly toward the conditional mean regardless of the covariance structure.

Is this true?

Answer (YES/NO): YES